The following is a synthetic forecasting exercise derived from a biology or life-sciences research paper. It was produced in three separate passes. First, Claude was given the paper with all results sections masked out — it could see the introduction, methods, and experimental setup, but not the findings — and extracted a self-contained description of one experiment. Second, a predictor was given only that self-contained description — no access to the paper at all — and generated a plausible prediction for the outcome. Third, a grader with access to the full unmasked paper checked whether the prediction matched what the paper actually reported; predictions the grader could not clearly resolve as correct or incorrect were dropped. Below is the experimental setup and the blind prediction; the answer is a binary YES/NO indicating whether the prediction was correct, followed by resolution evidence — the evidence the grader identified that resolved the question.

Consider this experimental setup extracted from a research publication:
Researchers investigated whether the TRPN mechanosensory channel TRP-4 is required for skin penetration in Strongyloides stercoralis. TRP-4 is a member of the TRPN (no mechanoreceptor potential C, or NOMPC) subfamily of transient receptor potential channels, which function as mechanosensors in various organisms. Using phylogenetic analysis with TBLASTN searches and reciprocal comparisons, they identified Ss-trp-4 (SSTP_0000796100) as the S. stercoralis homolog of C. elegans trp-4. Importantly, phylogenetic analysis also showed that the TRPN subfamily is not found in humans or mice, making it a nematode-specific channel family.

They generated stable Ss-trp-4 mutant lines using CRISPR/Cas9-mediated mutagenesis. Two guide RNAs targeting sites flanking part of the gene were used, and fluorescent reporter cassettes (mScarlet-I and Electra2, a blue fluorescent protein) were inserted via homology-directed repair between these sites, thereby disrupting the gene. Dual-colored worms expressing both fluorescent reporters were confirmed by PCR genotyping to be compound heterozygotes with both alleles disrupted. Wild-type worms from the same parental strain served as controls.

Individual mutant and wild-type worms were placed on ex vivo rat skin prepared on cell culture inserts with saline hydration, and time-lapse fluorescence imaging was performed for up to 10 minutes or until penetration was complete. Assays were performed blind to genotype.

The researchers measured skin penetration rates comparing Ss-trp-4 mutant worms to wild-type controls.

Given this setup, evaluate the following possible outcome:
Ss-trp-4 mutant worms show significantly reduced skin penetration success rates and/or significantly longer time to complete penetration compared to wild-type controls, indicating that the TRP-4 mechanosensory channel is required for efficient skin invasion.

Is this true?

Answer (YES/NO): YES